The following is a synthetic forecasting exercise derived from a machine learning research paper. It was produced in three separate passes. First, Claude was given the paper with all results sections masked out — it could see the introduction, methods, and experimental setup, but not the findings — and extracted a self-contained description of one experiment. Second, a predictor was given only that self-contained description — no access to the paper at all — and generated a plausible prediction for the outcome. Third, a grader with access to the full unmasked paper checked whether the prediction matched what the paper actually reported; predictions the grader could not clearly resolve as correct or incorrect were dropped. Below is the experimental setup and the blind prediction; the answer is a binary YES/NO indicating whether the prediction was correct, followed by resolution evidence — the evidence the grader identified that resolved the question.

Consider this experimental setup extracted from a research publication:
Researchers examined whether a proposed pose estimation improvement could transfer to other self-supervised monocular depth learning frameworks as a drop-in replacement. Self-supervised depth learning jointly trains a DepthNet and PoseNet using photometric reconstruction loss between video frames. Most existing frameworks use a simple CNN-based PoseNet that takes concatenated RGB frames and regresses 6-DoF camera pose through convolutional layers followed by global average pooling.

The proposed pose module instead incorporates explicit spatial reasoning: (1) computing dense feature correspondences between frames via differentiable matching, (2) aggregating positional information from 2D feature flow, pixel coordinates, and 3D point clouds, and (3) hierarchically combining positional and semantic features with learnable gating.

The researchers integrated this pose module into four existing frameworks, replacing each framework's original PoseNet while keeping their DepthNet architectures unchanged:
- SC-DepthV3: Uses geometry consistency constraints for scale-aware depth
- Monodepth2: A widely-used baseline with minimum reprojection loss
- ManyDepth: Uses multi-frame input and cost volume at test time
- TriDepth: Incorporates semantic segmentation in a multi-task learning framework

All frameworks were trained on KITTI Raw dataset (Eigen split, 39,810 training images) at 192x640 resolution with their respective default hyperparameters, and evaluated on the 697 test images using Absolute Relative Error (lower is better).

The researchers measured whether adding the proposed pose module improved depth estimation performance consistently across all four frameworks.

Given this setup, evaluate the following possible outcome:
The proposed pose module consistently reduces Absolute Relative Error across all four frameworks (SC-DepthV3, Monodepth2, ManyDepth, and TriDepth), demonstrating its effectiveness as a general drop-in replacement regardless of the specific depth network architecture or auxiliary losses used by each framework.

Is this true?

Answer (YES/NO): YES